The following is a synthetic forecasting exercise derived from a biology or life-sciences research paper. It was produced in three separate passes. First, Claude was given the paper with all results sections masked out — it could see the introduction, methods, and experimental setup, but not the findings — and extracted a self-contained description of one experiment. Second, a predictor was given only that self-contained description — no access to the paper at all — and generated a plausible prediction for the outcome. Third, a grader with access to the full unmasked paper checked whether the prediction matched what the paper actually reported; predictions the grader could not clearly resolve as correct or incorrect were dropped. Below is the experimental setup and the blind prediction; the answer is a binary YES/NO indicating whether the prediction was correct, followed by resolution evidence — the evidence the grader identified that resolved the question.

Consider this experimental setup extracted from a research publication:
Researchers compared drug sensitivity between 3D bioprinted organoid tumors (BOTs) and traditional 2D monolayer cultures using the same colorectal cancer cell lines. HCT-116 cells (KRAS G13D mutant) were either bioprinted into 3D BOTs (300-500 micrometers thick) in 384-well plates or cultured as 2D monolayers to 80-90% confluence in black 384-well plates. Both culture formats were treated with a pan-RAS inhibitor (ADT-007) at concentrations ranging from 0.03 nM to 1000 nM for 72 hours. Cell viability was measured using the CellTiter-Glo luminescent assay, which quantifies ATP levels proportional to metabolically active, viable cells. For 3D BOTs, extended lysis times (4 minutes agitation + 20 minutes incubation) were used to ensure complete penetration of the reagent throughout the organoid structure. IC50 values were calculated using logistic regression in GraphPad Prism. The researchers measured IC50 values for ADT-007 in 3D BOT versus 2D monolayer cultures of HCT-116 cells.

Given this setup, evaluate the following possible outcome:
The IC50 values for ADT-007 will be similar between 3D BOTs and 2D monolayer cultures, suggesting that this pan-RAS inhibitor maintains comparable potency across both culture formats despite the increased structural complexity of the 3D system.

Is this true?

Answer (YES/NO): NO